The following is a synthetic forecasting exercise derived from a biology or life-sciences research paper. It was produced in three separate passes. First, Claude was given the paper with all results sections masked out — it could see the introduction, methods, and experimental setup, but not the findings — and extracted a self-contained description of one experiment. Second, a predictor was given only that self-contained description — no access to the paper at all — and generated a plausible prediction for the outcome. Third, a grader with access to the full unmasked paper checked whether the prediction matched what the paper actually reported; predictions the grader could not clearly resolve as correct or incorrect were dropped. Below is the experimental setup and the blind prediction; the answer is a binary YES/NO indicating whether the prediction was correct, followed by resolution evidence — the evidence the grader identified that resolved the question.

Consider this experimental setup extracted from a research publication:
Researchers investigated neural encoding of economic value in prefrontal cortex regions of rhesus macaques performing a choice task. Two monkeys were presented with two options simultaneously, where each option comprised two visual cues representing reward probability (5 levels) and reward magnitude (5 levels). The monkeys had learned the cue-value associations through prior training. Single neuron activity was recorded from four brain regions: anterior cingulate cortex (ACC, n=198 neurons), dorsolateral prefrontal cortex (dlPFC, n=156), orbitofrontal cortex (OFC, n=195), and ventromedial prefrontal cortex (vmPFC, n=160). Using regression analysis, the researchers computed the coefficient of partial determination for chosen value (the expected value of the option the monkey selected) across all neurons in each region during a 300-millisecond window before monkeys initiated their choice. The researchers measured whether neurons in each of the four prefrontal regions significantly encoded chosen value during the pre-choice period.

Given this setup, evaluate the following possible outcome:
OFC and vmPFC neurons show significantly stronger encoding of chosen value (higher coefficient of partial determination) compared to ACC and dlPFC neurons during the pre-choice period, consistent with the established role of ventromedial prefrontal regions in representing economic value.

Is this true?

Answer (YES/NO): NO